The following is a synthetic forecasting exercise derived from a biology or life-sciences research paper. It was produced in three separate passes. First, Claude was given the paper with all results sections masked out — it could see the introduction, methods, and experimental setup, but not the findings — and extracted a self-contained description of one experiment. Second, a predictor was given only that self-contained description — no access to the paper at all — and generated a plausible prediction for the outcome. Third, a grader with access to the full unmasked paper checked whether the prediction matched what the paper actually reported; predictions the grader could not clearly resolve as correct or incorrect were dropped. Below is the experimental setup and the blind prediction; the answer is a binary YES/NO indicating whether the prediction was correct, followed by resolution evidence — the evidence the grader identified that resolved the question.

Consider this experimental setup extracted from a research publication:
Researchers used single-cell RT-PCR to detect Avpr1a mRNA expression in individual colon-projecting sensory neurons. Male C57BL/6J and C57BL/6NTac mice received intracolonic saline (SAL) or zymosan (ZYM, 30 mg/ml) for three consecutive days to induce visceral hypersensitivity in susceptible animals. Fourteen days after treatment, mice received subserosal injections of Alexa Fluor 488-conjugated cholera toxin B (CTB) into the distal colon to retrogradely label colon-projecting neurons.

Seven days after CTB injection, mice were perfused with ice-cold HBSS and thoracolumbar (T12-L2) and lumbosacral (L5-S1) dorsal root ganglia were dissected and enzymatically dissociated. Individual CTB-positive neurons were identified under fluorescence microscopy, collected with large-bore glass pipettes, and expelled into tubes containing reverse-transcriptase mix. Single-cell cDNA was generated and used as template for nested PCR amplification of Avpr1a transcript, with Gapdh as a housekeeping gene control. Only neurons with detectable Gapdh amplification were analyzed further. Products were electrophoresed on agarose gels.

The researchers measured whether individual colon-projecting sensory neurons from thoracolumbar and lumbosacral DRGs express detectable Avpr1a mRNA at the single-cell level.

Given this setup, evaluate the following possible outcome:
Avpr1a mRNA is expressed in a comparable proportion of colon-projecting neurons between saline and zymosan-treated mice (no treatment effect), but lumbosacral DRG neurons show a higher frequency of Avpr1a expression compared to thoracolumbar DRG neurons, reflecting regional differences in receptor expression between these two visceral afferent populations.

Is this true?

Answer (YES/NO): NO